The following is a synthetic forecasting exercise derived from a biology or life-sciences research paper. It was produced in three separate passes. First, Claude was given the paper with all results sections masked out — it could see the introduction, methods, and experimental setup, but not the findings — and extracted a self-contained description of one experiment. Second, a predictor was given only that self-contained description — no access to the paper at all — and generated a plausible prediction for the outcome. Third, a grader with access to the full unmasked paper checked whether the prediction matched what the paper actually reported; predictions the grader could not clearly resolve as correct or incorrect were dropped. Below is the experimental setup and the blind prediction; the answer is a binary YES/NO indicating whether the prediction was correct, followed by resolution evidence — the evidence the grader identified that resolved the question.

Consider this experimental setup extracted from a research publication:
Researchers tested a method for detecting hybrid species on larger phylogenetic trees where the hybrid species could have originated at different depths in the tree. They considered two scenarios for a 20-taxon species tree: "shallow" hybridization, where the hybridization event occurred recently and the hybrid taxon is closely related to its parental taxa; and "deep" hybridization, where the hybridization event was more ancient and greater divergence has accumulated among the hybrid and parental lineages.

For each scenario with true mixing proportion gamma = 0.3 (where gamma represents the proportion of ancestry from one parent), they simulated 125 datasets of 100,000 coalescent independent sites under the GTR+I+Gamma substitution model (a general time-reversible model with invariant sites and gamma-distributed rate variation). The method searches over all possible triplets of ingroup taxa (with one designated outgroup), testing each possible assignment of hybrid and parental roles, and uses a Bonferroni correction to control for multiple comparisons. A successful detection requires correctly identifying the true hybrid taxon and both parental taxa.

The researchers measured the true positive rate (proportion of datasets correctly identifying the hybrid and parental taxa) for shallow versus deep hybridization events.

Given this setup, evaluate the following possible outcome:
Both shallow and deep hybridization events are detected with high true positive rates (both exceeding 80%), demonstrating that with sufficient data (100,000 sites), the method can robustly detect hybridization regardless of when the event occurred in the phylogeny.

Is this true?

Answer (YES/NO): YES